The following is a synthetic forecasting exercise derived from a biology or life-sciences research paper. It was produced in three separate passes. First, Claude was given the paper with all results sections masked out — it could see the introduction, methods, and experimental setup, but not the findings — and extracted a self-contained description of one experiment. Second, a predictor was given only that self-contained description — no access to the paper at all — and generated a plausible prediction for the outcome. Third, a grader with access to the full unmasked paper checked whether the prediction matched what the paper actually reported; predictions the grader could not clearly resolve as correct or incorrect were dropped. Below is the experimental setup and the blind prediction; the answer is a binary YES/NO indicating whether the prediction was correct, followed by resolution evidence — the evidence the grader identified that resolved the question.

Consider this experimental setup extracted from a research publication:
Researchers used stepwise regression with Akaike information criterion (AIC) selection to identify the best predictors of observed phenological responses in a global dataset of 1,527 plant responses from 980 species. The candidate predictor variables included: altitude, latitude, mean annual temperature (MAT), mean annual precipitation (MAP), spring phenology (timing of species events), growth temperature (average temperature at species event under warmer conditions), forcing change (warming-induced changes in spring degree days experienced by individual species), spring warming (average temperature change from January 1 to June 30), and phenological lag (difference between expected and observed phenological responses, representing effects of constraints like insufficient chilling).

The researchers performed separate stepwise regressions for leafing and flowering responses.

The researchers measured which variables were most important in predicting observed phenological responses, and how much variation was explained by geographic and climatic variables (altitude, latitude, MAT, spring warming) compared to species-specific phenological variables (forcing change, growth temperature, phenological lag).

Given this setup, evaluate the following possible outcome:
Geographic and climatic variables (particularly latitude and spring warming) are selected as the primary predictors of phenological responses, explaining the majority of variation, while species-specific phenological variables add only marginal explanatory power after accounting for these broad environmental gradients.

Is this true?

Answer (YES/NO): NO